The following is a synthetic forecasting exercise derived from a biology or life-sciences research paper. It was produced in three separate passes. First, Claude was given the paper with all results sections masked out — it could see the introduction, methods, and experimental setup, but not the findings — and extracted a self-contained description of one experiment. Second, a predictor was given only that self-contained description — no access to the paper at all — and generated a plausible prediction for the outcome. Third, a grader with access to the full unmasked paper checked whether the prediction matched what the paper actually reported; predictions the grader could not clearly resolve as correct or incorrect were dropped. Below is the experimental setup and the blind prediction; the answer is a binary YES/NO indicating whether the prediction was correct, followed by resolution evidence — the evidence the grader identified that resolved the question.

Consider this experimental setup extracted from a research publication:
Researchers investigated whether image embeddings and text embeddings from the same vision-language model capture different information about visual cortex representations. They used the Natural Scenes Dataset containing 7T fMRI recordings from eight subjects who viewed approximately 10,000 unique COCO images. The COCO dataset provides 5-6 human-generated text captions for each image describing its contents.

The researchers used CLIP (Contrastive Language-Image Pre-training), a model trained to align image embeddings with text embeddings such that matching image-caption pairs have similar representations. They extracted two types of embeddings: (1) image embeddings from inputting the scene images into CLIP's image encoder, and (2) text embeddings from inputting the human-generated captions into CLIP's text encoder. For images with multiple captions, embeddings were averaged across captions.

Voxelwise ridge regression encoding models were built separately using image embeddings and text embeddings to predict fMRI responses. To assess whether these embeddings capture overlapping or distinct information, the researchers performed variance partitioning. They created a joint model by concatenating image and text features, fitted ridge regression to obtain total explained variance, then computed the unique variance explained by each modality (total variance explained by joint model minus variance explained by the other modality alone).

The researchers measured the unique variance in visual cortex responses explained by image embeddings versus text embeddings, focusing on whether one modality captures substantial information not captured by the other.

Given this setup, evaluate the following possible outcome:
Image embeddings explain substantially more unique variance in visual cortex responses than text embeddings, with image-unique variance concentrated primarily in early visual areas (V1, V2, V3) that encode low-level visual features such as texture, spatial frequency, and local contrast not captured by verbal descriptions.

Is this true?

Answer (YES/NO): YES